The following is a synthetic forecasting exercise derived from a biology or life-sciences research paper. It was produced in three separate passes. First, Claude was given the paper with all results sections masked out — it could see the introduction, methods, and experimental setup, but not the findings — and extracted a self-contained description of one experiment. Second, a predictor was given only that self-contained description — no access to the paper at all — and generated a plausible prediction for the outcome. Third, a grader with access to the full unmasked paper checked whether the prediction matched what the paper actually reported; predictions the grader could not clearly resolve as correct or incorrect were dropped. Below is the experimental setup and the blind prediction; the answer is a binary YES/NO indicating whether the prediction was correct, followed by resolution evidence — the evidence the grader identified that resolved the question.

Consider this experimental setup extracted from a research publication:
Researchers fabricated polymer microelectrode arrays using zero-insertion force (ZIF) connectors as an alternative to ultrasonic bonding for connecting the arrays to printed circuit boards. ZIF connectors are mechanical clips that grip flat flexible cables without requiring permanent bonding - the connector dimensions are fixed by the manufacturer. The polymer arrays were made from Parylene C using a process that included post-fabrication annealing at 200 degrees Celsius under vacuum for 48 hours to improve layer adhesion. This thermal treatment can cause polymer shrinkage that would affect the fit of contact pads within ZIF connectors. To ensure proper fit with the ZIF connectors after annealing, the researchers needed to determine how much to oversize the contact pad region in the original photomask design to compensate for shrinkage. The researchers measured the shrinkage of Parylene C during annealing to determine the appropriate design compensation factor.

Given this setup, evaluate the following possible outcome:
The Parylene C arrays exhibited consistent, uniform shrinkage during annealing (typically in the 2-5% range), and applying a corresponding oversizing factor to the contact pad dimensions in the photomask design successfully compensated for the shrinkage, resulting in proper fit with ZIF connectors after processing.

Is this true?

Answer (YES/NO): YES